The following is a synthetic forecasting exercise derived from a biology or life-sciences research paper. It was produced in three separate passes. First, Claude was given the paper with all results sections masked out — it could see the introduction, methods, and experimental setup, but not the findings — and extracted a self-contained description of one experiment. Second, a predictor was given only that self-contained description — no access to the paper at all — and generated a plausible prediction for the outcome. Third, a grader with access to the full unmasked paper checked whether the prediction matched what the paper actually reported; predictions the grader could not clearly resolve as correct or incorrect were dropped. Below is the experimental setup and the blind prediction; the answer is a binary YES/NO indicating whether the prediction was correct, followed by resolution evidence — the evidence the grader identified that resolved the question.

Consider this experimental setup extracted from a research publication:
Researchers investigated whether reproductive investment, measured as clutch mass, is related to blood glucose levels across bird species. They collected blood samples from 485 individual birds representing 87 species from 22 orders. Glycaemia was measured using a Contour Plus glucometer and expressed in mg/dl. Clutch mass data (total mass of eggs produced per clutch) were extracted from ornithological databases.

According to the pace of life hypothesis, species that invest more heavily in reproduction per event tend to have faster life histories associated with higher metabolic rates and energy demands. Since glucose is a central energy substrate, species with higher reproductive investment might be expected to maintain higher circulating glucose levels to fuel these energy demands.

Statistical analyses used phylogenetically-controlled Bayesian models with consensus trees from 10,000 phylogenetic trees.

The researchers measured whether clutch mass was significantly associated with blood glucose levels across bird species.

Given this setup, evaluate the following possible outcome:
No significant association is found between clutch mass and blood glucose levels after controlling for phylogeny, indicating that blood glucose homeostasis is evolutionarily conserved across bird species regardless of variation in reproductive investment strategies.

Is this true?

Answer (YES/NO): YES